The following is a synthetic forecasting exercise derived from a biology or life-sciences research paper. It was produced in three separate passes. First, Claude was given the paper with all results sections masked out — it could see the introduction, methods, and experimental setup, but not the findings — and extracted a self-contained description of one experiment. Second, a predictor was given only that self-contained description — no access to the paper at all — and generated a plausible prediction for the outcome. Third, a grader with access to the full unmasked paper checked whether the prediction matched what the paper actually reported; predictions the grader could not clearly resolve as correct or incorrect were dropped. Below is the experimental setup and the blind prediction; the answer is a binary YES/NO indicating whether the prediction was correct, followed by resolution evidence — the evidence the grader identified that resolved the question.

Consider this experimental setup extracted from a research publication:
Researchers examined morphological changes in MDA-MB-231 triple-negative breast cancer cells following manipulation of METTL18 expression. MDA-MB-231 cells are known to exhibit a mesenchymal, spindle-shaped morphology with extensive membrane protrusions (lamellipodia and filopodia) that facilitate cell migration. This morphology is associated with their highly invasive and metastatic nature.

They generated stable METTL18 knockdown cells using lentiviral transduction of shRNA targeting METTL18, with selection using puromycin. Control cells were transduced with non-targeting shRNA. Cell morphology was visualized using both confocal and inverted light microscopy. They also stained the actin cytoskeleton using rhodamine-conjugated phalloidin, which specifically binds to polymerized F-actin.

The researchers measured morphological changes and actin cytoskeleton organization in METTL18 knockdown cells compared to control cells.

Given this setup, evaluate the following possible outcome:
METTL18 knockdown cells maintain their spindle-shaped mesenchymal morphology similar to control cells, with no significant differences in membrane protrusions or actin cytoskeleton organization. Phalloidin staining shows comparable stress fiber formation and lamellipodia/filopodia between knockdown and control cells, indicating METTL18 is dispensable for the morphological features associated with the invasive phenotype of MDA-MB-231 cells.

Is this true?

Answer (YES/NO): NO